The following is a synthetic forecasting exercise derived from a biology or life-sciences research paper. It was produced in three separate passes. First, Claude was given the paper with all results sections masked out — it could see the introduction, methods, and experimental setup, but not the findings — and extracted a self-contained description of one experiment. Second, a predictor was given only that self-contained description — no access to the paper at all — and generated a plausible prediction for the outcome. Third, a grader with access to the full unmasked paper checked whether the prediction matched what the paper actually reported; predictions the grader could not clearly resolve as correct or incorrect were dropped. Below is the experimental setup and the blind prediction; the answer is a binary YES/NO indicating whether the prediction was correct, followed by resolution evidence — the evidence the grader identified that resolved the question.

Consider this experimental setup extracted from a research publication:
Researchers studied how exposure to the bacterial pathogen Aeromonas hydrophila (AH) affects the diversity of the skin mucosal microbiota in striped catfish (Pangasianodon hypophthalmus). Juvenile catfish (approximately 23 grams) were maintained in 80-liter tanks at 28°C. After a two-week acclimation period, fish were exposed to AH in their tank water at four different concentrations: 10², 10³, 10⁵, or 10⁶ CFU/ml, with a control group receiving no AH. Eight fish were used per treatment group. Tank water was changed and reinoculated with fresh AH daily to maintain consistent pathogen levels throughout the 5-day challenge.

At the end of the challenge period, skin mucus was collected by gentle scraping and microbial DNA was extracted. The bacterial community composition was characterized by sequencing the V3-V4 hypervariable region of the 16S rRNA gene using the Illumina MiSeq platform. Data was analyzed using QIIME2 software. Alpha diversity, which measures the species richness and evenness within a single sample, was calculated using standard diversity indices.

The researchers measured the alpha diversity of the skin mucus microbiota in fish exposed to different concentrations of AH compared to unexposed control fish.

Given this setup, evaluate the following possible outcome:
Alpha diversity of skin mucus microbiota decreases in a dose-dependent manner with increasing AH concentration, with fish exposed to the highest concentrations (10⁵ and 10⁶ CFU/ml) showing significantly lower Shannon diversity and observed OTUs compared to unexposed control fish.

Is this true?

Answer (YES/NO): NO